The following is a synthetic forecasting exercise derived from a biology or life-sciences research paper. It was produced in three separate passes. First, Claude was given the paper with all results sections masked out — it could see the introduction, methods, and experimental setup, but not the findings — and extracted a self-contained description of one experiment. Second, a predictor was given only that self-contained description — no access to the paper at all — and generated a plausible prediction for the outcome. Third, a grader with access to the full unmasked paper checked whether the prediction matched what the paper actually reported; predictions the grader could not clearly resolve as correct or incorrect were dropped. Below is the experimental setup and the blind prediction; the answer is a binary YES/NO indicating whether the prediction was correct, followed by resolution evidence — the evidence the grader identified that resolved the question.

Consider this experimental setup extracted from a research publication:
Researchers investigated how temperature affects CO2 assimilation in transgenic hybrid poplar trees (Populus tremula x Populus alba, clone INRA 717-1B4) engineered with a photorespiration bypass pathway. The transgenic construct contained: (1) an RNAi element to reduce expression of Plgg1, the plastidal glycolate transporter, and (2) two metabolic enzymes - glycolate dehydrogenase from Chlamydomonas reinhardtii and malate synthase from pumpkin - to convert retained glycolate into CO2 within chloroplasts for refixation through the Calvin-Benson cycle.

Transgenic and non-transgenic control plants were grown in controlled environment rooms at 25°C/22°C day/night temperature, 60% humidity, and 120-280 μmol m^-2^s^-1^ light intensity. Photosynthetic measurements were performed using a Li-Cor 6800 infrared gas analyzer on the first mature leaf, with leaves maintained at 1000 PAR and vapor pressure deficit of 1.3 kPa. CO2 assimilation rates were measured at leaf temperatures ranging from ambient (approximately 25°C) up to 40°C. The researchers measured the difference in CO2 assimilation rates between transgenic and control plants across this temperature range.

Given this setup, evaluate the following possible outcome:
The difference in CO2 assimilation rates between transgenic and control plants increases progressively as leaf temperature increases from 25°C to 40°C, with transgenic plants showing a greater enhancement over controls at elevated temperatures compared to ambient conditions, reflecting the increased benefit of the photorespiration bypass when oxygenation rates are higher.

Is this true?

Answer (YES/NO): NO